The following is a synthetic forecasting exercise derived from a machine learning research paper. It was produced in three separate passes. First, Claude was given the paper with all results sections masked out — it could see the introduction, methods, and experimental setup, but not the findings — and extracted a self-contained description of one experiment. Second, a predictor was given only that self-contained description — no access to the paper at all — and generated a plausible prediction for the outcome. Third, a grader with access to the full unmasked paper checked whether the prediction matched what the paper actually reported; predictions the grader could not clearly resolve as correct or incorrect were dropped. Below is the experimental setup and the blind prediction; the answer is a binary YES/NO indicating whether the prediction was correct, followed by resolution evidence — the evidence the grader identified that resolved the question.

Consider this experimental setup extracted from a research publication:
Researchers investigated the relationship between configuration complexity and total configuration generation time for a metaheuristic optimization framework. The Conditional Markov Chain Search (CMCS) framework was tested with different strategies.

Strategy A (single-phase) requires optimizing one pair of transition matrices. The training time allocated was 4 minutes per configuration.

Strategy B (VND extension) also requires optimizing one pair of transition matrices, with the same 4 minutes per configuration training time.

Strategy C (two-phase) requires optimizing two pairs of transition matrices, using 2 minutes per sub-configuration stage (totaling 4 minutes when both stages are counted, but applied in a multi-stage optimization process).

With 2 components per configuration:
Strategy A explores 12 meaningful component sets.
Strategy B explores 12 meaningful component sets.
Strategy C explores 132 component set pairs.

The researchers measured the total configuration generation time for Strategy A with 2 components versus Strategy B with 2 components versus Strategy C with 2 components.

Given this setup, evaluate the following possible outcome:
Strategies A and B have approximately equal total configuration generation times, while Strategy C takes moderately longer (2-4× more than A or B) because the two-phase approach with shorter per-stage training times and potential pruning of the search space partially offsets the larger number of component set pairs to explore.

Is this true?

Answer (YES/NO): NO